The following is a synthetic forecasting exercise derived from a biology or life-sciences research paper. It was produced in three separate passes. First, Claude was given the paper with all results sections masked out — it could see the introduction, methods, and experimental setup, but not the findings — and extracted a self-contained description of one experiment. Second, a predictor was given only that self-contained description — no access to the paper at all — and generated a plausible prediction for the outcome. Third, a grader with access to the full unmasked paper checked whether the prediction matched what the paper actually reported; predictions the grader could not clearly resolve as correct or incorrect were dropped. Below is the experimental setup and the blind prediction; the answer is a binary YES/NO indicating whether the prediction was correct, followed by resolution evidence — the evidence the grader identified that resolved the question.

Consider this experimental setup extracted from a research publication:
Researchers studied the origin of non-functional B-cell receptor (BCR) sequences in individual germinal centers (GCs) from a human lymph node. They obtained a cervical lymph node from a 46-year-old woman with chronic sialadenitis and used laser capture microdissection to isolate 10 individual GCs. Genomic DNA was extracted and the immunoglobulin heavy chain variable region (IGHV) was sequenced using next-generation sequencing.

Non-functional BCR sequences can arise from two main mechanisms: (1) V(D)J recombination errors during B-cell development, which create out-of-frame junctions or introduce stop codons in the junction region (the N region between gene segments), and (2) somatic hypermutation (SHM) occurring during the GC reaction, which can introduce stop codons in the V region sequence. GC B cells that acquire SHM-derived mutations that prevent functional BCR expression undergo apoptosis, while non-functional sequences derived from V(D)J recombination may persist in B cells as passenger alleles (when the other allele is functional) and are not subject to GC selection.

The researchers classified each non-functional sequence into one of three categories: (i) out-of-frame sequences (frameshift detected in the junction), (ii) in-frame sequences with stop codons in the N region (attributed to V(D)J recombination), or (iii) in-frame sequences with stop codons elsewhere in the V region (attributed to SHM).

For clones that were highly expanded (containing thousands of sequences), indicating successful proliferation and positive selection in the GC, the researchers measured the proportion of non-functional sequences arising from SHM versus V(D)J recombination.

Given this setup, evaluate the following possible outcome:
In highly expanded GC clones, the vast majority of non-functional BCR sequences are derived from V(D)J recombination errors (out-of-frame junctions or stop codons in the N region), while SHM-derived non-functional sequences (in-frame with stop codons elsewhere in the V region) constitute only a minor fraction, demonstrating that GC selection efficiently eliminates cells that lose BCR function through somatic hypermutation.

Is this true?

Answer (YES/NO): YES